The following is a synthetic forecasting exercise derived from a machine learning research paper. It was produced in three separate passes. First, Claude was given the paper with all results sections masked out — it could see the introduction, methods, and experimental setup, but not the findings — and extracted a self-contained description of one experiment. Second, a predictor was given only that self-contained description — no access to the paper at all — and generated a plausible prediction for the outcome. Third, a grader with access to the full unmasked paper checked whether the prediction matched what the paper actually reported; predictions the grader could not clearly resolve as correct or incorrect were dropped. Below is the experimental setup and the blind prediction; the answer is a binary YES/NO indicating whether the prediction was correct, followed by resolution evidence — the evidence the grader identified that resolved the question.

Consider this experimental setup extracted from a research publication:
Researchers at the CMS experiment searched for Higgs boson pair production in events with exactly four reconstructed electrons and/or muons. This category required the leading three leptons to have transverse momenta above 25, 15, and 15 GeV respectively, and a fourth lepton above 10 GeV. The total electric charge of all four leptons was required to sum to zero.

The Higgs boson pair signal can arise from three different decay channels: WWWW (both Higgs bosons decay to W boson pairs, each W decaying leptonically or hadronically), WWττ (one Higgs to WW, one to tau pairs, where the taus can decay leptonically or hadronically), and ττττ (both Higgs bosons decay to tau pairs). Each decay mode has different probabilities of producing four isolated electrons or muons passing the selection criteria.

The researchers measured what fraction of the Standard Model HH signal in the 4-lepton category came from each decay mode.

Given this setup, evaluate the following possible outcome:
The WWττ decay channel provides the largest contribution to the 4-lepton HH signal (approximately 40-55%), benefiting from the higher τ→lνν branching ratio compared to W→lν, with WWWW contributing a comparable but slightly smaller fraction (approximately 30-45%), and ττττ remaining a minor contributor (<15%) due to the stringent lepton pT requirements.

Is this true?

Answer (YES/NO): NO